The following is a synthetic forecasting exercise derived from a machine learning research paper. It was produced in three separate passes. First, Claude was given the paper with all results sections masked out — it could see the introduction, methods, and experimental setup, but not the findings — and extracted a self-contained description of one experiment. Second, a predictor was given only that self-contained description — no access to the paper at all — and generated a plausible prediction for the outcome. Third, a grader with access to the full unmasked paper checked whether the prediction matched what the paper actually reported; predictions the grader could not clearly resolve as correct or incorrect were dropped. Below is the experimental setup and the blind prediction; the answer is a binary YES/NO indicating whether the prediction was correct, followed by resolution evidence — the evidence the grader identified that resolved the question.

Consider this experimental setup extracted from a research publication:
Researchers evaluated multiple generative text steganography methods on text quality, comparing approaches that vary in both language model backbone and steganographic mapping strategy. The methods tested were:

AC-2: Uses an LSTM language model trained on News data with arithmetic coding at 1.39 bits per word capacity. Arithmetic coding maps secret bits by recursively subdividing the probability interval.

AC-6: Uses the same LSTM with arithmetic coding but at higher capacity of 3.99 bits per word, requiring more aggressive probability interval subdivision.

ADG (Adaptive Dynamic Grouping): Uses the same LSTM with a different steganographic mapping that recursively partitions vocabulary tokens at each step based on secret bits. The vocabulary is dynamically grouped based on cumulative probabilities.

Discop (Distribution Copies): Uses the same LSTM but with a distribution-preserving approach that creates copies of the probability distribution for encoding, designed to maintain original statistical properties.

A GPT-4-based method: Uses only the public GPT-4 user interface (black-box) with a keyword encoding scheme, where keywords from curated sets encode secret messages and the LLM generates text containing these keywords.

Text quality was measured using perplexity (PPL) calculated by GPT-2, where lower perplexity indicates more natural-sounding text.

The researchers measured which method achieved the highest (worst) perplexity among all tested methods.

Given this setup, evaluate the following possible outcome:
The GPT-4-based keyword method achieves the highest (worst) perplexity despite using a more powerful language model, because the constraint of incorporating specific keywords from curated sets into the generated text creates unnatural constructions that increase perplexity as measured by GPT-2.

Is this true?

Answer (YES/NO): NO